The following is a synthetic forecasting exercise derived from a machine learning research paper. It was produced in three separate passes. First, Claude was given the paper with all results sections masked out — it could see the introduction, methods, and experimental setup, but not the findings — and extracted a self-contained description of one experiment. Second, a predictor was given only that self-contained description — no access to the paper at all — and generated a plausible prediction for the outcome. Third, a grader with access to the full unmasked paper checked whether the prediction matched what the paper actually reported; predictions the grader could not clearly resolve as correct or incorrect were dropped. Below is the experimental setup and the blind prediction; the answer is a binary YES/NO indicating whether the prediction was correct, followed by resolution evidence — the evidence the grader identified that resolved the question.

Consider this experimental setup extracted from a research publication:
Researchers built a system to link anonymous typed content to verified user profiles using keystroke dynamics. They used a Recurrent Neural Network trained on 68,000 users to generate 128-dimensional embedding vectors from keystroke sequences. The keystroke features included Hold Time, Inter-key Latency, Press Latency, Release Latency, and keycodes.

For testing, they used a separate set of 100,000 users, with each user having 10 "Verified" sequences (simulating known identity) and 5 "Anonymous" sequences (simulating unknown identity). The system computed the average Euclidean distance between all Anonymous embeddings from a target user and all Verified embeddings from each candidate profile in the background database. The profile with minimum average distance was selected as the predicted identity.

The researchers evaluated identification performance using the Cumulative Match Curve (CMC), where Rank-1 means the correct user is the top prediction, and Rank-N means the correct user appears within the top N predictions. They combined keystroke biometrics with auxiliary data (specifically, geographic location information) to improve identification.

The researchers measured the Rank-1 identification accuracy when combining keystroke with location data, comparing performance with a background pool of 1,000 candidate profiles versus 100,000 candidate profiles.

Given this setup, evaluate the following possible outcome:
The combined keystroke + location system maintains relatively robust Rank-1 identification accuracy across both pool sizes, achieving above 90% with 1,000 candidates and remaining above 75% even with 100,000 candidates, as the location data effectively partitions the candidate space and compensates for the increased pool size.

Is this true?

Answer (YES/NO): NO